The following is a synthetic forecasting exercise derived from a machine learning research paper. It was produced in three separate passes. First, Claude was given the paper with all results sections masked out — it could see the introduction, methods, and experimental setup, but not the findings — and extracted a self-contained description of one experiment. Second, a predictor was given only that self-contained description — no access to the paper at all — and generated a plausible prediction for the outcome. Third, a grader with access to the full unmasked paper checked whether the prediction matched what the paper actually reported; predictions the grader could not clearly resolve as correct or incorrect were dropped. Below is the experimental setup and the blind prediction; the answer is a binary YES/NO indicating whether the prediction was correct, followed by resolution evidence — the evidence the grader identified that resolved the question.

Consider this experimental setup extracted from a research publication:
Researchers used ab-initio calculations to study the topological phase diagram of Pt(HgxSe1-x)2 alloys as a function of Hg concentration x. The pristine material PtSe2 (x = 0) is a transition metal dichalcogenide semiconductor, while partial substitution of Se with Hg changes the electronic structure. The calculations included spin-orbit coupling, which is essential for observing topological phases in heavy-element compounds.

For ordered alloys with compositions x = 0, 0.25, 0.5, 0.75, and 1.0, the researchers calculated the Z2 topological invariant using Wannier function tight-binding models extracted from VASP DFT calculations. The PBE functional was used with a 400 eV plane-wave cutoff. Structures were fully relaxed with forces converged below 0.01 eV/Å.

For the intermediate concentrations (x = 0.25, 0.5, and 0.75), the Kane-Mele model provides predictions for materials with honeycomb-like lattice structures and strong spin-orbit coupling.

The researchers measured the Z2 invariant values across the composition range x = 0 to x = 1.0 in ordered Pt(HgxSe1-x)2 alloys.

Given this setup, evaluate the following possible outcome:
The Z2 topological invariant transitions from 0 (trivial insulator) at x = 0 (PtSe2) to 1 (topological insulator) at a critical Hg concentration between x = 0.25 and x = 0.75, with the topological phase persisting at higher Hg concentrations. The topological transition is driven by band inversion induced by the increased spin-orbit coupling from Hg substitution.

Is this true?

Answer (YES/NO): NO